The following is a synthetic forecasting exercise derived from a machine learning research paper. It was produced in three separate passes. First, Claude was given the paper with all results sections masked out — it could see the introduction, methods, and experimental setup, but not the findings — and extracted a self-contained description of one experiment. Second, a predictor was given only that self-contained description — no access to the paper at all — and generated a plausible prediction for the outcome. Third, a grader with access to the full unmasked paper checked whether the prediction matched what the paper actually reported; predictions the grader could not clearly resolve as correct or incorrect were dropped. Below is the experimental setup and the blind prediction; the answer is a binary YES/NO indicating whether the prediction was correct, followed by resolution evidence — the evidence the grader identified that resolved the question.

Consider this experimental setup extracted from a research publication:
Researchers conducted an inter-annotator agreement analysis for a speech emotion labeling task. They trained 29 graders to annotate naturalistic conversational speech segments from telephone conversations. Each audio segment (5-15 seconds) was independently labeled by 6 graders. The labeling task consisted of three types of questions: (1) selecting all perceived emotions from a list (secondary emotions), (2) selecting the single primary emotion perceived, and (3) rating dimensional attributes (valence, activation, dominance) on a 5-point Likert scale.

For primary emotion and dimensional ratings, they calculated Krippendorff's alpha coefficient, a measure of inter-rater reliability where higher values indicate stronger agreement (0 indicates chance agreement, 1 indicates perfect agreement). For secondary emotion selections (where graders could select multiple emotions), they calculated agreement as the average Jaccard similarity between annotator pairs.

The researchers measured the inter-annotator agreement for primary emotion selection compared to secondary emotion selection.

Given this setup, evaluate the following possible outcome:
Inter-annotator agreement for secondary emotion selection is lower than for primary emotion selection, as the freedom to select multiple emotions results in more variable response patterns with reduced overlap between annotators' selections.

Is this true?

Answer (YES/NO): NO